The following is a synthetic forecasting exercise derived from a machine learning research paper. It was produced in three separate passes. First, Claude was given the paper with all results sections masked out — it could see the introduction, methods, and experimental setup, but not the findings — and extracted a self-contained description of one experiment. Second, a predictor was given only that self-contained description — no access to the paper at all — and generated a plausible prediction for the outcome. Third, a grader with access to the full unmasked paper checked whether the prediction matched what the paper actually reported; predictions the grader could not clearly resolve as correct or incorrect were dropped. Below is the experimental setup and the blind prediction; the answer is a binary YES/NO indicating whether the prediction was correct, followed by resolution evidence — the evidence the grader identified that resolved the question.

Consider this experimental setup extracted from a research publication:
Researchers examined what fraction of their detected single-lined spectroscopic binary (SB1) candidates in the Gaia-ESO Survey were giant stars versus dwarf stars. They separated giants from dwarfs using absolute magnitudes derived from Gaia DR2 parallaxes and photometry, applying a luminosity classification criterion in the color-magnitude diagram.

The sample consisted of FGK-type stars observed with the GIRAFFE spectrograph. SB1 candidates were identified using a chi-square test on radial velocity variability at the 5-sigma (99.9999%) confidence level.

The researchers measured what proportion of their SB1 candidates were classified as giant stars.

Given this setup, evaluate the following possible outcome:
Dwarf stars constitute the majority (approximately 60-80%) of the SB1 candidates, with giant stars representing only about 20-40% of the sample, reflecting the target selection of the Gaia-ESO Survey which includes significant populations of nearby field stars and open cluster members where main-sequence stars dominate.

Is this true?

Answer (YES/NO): YES